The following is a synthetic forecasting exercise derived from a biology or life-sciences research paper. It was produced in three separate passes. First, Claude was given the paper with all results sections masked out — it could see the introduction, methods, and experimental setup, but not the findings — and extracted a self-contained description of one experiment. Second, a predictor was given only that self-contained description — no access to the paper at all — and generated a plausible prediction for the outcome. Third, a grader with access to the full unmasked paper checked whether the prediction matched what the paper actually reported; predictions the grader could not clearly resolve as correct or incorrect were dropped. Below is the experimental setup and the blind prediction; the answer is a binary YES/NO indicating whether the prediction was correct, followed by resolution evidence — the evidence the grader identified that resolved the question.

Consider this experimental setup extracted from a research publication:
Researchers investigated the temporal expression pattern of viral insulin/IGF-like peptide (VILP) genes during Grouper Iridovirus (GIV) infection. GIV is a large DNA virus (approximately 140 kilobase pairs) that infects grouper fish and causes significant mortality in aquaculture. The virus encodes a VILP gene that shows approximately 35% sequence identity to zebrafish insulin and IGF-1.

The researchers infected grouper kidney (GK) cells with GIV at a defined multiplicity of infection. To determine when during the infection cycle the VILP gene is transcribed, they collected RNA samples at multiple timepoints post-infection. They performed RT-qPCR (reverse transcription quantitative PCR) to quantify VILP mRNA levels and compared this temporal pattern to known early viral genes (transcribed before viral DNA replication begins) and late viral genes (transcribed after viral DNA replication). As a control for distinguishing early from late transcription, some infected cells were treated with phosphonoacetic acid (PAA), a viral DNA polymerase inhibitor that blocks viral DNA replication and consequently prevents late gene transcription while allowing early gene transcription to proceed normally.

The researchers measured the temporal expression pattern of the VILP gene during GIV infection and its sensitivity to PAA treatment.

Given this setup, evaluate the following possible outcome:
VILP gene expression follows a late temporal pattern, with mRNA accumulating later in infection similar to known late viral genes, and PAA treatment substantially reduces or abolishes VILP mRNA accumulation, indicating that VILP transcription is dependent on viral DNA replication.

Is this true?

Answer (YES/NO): NO